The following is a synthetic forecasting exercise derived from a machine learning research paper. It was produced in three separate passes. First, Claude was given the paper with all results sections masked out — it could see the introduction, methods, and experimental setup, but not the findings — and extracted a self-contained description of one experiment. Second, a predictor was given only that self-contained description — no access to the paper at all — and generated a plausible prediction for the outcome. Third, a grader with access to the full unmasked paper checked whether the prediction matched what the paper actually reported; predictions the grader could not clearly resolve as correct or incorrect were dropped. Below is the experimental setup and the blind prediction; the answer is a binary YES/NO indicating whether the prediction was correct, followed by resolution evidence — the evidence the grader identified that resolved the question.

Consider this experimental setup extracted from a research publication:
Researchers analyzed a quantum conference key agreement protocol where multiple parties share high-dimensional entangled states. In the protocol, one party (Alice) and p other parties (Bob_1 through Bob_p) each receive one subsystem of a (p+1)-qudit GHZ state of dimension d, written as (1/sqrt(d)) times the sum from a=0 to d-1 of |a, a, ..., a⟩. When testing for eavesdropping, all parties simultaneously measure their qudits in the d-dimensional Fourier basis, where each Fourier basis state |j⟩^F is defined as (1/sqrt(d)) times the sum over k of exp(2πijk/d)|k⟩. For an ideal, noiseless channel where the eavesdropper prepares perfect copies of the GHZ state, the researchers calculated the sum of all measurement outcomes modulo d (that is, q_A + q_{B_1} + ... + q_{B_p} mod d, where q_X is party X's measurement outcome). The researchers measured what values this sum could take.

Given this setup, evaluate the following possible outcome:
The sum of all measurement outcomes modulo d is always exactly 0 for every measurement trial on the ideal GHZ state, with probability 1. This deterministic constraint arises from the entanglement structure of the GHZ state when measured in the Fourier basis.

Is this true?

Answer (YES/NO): YES